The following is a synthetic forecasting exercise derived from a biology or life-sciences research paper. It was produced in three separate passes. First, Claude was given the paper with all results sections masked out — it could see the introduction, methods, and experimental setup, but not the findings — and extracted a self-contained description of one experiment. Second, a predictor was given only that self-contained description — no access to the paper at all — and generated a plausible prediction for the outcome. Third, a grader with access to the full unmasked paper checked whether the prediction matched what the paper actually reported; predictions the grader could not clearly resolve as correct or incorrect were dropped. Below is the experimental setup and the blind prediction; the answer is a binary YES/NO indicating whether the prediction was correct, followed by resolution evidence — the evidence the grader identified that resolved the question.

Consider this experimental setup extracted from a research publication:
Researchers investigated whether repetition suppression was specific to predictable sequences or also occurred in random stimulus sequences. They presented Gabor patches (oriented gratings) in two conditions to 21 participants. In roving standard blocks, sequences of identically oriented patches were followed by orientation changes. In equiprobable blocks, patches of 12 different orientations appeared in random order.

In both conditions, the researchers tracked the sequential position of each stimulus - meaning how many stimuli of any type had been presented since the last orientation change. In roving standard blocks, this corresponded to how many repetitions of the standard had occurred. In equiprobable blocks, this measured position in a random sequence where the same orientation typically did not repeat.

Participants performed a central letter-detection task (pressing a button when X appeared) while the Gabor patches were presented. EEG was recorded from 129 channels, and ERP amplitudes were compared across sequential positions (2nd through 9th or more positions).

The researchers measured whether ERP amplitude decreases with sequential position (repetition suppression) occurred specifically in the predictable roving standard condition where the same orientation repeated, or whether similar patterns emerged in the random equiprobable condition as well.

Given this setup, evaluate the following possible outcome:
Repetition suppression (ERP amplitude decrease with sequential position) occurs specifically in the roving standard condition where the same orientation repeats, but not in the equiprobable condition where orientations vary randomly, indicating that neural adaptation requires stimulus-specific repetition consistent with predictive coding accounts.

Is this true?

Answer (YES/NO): YES